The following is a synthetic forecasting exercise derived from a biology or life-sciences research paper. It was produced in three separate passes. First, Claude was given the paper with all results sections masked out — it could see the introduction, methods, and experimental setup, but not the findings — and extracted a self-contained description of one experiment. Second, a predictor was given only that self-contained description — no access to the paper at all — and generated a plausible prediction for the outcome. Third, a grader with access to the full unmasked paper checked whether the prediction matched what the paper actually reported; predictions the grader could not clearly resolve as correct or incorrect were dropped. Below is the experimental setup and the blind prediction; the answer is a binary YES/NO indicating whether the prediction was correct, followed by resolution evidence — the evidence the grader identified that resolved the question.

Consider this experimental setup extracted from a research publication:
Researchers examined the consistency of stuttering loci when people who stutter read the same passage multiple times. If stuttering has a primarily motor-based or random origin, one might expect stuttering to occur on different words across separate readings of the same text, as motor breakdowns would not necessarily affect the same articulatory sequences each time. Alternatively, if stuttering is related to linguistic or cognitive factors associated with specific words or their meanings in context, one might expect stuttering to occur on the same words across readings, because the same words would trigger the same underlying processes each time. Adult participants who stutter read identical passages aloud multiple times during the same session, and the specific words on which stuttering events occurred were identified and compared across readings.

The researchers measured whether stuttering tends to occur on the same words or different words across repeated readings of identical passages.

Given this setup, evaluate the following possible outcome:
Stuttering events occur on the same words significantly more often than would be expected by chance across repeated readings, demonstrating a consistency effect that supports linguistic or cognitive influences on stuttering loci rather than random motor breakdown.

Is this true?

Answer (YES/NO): YES